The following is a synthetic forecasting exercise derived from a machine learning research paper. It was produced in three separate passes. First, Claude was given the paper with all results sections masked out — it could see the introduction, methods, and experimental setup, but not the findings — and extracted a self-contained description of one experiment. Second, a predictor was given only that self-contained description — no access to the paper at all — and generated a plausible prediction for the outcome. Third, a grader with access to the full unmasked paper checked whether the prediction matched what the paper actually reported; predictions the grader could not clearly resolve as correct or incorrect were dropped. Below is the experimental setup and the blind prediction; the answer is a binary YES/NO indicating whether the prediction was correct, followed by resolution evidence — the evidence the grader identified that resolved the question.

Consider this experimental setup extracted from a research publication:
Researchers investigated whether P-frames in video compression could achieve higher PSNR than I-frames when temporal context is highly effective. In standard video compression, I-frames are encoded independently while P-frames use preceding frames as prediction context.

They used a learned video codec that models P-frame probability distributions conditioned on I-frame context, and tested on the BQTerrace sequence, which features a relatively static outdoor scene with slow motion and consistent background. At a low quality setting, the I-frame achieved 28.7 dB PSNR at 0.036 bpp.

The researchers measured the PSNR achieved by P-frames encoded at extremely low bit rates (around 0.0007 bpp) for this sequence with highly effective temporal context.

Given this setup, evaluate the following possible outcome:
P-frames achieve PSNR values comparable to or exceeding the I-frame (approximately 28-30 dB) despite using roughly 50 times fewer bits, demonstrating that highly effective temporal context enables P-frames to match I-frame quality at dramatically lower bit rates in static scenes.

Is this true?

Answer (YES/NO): YES